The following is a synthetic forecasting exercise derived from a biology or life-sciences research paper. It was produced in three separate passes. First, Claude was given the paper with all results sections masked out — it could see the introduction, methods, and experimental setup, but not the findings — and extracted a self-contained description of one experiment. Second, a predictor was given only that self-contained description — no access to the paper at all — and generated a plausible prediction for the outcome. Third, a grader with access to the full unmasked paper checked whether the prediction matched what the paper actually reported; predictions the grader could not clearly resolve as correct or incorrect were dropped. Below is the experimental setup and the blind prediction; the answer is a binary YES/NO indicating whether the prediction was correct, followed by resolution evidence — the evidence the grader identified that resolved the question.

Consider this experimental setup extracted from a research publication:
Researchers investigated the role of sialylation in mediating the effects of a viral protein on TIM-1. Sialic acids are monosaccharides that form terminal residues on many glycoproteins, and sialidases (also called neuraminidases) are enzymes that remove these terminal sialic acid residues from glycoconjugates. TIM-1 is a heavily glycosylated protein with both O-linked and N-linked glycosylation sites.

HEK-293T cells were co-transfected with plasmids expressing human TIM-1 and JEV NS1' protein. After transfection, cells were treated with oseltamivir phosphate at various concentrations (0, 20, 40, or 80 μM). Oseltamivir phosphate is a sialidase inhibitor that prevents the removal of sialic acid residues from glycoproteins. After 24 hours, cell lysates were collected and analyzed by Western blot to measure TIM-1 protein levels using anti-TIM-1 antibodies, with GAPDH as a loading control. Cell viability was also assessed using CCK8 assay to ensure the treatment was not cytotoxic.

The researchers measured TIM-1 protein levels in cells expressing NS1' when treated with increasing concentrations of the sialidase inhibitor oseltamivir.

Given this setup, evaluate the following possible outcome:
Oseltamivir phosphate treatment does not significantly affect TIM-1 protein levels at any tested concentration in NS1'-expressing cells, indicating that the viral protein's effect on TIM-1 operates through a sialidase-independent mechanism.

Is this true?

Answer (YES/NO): NO